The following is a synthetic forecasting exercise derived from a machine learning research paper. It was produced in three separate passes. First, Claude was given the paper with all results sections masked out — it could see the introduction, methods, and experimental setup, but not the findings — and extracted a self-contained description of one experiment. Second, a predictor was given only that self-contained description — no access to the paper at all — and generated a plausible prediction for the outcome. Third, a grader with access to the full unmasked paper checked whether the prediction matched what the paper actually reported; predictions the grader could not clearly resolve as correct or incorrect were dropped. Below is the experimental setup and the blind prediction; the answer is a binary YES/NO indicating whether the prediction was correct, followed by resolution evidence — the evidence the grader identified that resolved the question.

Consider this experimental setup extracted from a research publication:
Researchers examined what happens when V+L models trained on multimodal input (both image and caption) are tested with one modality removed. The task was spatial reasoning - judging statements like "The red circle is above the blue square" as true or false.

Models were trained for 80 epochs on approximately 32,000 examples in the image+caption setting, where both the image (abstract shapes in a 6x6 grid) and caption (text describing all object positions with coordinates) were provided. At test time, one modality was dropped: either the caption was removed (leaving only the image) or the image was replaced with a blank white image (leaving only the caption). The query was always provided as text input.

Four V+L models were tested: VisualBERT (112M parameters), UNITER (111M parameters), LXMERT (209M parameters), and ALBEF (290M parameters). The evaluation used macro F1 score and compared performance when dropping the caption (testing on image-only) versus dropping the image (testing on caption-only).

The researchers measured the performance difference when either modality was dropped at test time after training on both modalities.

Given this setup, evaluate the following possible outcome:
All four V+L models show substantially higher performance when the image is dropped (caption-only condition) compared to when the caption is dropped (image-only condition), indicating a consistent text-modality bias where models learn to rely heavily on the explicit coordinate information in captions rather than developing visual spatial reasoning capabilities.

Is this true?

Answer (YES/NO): YES